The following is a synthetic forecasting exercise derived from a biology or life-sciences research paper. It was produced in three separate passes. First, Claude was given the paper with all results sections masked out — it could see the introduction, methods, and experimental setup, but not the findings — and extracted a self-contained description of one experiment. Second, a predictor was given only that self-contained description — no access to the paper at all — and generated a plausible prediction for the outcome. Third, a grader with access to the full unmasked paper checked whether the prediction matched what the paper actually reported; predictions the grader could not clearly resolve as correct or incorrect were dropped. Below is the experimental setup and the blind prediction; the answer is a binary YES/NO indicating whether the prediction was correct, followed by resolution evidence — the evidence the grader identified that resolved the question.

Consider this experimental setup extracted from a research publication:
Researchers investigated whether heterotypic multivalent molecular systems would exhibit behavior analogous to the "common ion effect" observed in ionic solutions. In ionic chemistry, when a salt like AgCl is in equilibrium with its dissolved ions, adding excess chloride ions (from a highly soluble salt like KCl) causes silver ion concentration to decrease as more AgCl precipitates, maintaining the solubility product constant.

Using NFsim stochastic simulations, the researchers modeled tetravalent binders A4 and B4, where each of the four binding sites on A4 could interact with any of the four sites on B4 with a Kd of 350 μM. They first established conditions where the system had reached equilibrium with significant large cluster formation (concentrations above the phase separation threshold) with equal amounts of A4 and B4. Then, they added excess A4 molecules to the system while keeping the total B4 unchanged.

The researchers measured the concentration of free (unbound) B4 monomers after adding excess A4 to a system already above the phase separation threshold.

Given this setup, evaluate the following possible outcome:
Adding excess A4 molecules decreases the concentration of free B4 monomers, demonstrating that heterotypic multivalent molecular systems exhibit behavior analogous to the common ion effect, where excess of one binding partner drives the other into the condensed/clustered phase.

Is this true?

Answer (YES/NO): YES